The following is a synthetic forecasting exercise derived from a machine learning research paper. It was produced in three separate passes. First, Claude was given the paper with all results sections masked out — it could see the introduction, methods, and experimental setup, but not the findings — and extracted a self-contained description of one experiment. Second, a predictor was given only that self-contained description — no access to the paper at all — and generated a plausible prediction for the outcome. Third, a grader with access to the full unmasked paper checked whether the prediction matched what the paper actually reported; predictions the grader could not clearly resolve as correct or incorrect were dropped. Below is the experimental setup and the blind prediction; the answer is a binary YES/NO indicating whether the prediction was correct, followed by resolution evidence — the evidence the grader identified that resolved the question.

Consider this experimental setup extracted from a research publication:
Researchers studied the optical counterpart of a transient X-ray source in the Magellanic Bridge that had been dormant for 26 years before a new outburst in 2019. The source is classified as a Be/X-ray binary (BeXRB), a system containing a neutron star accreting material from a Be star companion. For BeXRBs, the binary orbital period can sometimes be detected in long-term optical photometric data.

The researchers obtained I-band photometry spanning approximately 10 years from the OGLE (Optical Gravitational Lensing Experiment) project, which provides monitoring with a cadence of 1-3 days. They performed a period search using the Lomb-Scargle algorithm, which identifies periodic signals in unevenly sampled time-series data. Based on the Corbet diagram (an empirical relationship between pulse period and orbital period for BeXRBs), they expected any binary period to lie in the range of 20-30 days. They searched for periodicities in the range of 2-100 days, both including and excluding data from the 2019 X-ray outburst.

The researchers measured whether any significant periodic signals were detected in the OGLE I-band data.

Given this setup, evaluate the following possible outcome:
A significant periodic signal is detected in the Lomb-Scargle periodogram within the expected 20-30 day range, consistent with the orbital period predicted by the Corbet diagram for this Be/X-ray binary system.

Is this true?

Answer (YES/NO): NO